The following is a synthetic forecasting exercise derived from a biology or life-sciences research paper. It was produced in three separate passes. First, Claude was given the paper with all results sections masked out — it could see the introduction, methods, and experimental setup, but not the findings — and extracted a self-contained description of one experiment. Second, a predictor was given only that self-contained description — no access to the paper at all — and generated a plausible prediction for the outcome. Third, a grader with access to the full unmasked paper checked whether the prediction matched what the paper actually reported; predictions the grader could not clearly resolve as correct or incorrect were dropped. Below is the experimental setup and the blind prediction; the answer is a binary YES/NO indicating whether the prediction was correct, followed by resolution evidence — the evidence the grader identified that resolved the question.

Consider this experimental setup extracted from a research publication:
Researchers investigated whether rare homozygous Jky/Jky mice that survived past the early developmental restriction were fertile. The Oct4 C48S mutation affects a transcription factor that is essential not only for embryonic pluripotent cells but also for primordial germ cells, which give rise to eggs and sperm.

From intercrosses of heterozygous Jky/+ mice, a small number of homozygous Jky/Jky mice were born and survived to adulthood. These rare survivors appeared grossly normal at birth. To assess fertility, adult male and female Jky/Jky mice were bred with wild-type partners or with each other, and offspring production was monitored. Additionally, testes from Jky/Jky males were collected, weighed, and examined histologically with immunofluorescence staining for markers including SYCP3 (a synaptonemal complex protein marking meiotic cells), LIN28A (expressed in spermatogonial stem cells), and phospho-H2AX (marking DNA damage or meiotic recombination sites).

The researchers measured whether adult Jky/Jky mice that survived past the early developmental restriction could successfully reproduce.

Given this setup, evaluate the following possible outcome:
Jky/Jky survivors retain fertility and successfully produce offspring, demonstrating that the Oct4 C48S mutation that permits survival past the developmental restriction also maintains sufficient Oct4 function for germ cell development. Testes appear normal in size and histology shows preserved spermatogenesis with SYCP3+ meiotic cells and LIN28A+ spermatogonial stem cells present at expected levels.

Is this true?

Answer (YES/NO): NO